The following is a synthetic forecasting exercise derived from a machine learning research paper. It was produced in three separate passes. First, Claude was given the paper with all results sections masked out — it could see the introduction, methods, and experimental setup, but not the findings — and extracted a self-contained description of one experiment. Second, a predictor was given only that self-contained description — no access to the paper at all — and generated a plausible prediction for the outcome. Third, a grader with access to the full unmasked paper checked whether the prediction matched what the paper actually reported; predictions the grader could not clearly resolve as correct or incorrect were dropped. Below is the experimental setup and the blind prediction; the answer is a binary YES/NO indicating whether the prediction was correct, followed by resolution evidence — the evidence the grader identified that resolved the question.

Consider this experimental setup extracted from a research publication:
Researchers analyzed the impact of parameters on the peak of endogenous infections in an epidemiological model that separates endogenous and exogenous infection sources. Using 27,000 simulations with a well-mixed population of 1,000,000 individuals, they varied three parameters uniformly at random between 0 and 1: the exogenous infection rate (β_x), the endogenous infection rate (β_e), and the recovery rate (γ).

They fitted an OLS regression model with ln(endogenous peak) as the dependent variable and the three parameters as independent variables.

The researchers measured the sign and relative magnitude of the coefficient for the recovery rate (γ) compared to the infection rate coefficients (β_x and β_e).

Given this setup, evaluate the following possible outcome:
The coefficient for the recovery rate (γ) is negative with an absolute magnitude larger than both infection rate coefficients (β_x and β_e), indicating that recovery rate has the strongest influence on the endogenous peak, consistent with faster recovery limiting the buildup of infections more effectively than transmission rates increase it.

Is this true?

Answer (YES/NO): NO